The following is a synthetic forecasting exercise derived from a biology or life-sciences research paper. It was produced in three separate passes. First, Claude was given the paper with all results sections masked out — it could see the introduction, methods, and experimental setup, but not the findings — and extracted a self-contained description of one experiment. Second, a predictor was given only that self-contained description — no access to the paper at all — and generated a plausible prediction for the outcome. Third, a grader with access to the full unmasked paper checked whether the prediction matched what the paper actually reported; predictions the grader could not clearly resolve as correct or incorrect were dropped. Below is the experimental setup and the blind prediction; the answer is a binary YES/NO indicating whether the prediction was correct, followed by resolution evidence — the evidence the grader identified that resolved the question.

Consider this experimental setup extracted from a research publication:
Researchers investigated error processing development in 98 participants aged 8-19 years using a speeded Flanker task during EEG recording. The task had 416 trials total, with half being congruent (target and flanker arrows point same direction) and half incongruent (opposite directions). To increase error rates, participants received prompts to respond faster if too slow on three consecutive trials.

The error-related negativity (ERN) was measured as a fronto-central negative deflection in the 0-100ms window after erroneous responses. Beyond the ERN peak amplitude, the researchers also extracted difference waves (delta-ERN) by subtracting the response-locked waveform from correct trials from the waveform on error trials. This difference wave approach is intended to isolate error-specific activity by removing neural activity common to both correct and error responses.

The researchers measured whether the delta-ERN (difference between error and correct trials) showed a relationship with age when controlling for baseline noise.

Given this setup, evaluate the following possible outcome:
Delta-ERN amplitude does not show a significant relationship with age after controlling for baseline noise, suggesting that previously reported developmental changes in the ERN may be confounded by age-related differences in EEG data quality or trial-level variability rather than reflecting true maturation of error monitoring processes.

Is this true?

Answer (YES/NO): YES